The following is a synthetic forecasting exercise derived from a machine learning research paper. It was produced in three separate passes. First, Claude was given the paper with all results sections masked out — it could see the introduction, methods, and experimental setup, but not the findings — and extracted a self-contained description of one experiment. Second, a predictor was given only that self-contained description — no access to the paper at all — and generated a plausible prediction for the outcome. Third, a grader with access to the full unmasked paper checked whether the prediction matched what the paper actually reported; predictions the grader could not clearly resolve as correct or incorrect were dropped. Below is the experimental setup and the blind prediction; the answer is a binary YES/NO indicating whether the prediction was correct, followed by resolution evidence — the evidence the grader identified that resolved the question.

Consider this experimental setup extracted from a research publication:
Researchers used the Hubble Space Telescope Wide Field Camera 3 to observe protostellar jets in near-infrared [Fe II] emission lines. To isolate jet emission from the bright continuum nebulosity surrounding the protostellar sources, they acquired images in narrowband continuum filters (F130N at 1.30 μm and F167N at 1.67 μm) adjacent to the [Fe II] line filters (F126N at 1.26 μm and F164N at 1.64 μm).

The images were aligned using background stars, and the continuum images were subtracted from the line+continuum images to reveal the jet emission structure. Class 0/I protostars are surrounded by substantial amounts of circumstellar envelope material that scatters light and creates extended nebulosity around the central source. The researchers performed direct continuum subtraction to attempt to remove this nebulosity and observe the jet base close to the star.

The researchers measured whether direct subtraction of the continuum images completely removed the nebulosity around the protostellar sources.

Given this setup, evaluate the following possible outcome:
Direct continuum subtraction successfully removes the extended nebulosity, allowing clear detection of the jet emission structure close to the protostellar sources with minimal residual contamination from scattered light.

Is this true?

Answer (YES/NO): NO